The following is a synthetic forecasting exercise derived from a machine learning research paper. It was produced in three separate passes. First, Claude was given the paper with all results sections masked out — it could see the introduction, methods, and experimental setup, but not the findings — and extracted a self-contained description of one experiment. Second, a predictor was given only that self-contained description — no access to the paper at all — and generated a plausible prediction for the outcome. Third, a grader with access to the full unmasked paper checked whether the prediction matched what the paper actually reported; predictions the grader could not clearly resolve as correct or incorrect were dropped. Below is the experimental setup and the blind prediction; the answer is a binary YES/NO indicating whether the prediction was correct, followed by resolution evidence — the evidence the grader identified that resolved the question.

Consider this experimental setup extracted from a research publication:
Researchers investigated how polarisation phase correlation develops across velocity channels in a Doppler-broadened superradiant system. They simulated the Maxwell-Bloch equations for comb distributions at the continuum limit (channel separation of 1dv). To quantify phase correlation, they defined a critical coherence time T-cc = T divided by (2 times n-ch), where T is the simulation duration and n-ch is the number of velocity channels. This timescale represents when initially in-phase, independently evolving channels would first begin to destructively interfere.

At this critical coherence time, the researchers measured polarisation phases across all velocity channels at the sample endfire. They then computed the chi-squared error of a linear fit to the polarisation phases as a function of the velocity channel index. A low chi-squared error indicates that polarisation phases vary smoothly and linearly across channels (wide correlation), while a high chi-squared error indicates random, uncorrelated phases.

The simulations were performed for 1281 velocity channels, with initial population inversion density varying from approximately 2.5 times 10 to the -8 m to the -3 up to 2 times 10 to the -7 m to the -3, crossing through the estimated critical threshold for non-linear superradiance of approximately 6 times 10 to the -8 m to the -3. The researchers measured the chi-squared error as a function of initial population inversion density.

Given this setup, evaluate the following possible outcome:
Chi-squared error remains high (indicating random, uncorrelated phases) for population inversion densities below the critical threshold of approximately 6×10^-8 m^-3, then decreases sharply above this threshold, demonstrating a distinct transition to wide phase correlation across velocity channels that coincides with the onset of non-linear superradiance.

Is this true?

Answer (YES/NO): YES